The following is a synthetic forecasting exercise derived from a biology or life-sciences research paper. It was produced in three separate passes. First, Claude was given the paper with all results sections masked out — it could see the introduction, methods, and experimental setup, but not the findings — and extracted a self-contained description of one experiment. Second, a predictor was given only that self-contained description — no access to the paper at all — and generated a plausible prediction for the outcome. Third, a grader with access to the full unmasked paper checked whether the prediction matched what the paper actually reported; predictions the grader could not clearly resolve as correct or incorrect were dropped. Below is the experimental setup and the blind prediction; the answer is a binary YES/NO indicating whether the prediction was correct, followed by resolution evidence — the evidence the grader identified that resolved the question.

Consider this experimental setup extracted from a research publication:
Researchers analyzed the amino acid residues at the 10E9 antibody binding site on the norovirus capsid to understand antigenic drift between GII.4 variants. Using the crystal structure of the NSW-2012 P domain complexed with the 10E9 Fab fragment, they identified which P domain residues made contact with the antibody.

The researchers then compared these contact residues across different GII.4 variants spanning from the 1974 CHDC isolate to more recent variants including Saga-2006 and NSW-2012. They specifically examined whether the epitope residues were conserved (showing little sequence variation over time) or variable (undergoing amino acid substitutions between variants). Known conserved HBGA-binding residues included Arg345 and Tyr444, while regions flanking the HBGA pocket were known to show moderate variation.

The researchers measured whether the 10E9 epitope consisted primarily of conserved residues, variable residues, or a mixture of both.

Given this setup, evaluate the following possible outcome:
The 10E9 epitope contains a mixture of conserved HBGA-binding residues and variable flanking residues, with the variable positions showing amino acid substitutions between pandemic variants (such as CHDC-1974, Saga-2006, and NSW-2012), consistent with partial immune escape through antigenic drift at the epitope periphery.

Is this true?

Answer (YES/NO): YES